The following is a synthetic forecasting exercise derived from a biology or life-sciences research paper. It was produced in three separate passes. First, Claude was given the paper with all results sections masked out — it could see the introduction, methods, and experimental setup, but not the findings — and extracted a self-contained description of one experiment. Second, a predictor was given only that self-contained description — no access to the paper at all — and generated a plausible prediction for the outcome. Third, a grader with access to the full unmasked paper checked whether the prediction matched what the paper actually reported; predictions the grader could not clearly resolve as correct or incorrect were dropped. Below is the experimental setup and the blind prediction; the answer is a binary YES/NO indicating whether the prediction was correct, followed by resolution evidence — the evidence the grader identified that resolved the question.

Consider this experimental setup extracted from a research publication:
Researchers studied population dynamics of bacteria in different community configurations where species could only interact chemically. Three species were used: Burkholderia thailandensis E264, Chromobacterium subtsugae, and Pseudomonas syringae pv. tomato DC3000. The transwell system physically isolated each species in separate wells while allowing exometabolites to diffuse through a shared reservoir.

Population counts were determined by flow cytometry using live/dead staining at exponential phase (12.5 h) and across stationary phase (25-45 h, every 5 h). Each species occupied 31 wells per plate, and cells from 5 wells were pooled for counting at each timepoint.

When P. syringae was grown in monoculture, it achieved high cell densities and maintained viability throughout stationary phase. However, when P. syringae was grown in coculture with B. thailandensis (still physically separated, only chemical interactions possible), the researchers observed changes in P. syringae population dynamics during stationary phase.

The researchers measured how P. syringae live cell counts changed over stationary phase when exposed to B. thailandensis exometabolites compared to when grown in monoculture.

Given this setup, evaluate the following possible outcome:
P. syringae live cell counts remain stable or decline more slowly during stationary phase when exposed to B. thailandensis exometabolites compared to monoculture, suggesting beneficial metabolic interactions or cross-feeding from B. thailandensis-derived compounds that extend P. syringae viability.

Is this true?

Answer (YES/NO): NO